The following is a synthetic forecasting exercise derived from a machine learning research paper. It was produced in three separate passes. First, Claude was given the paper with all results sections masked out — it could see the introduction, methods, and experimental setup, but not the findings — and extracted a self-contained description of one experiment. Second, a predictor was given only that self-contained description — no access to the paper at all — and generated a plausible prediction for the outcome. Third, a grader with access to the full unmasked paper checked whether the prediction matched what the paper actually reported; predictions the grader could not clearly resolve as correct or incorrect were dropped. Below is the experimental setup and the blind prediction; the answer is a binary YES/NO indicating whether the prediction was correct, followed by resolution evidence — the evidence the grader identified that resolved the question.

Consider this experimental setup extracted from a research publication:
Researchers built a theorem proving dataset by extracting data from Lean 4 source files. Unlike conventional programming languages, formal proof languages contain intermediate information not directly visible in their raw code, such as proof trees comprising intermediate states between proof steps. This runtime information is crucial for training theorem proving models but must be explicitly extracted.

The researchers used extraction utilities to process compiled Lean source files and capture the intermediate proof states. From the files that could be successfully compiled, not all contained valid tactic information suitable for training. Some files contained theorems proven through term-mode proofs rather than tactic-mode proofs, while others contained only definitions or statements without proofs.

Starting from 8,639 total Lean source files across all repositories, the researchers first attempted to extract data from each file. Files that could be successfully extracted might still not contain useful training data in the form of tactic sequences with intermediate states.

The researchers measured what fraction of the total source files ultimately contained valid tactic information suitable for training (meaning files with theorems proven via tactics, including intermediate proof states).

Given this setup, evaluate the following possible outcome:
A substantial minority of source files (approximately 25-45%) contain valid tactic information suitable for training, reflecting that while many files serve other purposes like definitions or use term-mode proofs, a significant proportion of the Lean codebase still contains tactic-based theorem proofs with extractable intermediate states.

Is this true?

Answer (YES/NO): NO